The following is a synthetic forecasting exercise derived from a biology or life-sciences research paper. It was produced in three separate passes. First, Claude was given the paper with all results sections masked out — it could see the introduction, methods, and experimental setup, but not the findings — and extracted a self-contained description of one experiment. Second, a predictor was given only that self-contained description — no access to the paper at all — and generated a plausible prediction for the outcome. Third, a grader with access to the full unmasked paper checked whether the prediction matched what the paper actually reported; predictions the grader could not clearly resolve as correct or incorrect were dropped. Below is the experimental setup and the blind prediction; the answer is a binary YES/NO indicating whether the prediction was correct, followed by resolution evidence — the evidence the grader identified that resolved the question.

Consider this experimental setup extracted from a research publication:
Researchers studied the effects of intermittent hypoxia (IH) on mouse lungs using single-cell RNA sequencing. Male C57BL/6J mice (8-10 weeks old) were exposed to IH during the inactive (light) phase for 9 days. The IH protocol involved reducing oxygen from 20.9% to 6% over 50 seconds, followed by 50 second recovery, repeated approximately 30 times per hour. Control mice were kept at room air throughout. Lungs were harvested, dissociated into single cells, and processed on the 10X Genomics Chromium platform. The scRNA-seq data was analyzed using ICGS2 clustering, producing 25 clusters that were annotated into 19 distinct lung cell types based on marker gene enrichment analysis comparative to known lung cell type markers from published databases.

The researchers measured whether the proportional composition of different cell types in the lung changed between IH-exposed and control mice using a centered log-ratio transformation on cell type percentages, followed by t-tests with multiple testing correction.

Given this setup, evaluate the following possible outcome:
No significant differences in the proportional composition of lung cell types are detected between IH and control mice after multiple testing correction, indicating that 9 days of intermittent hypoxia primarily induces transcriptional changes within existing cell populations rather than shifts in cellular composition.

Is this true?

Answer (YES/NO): YES